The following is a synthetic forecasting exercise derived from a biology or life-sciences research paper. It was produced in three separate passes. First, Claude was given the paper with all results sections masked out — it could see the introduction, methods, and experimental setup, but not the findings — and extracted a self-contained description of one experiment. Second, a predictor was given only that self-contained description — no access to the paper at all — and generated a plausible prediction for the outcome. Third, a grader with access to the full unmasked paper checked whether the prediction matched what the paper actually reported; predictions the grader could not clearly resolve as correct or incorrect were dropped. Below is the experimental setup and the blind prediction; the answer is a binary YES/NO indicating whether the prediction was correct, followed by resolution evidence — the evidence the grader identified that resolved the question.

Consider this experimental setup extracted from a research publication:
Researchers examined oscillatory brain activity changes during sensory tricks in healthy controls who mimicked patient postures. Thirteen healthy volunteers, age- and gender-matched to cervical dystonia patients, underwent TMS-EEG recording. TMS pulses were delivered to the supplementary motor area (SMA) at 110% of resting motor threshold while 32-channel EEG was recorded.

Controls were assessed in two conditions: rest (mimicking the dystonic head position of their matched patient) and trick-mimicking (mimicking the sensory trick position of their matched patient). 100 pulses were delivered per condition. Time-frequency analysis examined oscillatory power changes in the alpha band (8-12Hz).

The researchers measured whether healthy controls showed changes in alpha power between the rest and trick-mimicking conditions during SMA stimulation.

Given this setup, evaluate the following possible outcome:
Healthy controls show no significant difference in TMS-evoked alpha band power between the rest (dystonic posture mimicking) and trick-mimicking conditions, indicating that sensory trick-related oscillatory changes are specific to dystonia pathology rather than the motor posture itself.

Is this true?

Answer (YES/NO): YES